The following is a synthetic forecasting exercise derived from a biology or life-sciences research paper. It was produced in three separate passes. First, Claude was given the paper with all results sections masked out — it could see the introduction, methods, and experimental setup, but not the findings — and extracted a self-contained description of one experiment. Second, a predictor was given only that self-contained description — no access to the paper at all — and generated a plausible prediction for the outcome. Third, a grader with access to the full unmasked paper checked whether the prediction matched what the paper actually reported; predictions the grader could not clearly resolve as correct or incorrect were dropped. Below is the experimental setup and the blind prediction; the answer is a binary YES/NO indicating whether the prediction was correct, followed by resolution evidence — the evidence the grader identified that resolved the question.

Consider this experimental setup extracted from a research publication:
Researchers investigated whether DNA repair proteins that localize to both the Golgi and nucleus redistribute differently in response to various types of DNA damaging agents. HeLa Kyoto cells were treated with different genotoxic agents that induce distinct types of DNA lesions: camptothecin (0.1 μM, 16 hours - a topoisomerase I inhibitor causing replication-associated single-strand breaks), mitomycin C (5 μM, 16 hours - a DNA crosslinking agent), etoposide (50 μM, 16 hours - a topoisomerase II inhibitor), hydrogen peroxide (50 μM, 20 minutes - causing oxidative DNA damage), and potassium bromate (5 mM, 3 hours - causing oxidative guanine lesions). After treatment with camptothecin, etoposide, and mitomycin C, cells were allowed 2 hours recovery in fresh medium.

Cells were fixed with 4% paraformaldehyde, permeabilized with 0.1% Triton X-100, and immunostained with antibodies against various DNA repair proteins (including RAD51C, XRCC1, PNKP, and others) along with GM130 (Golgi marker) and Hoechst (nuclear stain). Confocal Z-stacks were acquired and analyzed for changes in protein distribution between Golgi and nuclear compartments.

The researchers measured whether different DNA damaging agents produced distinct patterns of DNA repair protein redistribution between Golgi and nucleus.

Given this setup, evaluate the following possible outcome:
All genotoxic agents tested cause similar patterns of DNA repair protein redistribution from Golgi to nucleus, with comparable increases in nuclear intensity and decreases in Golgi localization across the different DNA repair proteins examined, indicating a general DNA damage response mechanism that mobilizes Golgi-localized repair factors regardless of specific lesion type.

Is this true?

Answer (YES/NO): NO